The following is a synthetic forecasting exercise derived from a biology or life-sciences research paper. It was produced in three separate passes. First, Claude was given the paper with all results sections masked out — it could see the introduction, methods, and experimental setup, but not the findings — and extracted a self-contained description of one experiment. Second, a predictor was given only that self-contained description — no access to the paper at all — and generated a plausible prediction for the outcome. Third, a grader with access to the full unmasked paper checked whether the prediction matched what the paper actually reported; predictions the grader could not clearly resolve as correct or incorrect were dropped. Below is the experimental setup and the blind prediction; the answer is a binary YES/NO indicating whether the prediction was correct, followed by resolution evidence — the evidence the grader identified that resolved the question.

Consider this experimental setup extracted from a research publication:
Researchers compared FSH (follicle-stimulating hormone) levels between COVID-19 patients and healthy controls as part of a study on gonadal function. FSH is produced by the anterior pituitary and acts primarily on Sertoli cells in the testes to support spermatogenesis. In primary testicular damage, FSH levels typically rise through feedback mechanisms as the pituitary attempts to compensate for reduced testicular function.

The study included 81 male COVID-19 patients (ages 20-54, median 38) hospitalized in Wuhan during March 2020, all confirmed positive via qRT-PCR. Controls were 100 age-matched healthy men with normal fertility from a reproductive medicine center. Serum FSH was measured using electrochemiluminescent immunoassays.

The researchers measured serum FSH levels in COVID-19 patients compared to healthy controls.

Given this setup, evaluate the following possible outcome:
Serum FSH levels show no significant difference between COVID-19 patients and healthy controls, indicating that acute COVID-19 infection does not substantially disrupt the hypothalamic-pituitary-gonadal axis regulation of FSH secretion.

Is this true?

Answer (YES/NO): YES